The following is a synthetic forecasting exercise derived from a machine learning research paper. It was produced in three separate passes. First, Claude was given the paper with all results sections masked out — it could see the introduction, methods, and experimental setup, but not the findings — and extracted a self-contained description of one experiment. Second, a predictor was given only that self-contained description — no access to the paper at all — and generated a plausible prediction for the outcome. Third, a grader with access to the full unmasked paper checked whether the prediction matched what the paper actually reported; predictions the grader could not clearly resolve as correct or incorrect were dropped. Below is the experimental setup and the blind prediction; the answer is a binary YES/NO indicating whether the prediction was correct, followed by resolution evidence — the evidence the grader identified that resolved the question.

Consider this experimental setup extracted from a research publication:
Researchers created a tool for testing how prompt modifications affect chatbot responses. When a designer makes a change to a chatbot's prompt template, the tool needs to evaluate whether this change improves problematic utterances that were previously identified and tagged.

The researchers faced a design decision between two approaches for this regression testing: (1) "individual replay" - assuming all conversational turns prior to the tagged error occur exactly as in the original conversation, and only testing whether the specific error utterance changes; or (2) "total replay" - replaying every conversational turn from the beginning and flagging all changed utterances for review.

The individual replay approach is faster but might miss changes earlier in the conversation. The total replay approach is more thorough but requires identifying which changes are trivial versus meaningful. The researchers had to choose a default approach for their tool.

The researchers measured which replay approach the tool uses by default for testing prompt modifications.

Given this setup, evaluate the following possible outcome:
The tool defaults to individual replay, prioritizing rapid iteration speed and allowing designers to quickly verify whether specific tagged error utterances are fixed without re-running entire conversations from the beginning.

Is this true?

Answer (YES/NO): YES